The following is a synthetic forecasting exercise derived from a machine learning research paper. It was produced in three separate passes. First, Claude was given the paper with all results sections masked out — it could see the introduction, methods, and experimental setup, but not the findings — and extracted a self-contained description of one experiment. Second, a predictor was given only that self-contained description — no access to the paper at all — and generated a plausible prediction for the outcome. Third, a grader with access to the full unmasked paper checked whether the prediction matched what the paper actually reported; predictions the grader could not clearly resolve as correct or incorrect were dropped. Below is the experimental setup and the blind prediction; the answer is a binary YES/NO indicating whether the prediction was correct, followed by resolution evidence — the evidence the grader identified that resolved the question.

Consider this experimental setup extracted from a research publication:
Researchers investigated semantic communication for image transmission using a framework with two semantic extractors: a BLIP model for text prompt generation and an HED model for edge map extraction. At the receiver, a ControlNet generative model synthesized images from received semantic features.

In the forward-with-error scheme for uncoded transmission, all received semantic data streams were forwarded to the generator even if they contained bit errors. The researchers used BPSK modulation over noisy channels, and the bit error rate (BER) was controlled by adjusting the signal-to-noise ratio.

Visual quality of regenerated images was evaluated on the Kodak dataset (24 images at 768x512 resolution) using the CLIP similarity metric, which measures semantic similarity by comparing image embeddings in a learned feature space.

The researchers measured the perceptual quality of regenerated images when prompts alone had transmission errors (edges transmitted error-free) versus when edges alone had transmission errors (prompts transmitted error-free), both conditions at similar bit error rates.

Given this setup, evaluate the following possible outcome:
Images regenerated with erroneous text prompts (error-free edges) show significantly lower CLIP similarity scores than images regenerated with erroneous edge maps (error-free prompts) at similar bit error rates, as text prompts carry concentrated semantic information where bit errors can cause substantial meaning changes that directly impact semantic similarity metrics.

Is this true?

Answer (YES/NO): YES